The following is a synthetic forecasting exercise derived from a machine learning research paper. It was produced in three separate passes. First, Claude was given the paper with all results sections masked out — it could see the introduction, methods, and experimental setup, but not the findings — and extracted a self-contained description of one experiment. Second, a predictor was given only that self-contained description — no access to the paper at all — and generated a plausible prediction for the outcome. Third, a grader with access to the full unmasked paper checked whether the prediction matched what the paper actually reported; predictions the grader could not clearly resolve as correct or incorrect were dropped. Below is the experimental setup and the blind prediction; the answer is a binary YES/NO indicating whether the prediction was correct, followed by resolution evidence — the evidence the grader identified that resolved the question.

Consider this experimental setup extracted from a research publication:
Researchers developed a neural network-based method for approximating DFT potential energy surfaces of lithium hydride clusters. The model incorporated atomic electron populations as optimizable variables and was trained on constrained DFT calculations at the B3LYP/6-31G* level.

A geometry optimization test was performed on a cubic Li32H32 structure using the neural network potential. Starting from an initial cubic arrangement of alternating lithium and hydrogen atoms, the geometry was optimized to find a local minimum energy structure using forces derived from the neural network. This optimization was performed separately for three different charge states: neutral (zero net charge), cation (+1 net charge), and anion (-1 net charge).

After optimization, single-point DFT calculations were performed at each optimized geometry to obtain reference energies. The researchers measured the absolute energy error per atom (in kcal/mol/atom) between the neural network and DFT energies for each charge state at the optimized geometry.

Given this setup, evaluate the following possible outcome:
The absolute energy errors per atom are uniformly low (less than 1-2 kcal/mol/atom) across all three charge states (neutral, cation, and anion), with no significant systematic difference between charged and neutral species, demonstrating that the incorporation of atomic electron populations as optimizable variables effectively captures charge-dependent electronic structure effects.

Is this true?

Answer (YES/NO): YES